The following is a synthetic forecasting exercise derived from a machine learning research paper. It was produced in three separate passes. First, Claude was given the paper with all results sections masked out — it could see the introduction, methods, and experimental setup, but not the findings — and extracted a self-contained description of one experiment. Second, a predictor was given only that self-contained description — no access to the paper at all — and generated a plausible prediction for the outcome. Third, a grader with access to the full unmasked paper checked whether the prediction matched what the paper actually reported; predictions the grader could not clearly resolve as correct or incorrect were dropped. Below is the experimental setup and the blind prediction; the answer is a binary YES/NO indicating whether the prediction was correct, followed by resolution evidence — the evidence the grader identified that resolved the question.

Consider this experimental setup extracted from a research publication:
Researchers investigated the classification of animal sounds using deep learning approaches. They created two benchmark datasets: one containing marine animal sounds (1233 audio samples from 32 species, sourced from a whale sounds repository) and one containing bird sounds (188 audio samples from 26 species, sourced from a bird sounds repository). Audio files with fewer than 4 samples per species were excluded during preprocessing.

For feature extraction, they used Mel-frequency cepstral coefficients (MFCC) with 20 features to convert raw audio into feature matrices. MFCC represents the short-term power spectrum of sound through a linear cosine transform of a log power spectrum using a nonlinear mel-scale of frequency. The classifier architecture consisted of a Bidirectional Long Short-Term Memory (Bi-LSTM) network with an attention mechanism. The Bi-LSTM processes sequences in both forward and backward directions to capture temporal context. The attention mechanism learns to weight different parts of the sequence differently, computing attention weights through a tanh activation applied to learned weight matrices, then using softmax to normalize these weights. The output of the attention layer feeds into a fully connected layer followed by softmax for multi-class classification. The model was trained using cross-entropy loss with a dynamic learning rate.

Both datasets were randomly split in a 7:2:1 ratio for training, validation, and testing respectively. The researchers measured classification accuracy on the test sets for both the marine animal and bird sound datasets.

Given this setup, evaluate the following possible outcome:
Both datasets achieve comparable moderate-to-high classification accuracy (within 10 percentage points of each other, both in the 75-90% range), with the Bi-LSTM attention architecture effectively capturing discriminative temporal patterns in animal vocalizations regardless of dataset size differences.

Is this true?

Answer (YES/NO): NO